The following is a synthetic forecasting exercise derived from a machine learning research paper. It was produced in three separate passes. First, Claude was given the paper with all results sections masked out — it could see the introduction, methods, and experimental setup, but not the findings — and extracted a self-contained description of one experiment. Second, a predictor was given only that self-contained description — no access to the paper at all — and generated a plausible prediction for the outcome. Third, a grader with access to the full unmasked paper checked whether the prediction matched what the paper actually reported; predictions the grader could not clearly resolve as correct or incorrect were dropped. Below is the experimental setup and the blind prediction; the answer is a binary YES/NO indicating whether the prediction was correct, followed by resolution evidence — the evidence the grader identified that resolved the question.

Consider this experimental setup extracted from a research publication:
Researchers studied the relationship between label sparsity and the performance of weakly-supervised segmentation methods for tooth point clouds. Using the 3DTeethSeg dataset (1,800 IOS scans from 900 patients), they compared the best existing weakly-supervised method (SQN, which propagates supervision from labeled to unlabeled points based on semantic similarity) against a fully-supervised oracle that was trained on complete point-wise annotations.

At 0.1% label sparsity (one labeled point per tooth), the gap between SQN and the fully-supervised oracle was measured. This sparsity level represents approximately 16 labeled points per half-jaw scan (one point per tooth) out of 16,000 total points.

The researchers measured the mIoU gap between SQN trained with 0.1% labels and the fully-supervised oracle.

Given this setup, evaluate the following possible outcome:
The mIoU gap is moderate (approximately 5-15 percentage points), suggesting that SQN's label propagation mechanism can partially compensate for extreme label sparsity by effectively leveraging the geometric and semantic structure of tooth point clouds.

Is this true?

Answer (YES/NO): NO